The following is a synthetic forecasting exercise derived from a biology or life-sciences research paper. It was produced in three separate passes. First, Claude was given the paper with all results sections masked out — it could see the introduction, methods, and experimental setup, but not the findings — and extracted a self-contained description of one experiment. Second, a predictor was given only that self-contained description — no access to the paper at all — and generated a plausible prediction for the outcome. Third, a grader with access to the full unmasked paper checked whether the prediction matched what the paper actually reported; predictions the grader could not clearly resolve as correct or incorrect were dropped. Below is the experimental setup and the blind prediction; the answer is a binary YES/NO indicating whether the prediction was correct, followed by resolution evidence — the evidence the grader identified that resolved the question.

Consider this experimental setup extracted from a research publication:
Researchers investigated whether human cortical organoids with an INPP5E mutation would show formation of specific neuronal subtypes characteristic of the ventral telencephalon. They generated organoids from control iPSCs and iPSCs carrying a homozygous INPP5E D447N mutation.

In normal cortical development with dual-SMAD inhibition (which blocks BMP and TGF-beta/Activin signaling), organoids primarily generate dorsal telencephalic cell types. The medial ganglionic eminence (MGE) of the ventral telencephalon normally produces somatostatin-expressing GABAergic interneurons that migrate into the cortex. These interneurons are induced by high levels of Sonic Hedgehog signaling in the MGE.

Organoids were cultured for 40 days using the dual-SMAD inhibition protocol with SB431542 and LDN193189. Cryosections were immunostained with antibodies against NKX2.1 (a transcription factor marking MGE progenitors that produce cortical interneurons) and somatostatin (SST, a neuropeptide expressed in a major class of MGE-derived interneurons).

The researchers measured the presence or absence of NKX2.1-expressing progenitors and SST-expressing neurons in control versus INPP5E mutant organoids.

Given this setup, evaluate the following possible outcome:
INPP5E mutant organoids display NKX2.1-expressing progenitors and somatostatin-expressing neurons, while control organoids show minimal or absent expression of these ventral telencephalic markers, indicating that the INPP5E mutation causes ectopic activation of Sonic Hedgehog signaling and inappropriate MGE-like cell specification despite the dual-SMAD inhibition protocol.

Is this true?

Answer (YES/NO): YES